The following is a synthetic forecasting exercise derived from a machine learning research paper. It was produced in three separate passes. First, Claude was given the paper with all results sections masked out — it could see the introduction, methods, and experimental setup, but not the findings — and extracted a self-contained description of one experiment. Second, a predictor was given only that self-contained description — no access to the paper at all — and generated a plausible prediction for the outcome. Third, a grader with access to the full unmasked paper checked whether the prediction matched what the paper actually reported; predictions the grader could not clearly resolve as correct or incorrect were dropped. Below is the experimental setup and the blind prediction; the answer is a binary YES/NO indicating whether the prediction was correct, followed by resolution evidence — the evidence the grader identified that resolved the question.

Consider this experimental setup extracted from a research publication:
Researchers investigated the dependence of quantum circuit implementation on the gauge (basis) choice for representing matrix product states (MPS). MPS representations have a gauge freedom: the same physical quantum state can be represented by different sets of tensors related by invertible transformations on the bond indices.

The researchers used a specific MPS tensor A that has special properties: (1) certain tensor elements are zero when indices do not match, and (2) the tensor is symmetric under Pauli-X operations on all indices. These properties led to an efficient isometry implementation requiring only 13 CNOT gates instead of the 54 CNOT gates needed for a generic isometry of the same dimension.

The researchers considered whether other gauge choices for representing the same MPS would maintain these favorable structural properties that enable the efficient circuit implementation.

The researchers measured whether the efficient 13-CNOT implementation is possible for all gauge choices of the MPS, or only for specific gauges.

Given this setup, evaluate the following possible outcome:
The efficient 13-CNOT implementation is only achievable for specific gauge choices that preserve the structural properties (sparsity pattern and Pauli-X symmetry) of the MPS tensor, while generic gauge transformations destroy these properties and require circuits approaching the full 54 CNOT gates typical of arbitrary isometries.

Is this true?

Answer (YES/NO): YES